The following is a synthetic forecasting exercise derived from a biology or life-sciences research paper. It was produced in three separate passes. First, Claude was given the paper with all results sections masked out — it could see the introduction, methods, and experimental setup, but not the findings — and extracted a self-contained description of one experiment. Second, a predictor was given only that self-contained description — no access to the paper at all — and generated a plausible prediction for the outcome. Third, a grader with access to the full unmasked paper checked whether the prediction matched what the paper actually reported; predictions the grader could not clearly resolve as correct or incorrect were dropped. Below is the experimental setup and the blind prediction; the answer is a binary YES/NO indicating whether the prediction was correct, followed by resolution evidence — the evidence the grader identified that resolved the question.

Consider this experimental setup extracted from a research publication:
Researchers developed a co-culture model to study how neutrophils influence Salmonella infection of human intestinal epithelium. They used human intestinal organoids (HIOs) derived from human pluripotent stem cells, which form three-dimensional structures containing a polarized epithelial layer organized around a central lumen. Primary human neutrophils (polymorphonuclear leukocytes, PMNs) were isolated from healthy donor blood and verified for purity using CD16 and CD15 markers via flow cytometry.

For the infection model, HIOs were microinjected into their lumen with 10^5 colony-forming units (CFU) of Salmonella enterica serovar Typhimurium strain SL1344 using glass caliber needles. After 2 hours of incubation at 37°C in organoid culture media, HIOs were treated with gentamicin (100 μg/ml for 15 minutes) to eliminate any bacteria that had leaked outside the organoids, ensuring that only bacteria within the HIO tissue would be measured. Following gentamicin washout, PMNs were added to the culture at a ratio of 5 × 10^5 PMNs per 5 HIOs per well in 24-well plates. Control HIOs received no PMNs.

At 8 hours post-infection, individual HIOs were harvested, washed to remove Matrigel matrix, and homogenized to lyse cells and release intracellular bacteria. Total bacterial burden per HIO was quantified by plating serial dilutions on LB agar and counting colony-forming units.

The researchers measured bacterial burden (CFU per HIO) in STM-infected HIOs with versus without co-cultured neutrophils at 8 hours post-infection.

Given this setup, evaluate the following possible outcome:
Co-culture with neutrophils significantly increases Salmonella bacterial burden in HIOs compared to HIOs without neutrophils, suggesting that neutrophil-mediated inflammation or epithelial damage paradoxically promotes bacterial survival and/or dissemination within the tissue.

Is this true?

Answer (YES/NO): NO